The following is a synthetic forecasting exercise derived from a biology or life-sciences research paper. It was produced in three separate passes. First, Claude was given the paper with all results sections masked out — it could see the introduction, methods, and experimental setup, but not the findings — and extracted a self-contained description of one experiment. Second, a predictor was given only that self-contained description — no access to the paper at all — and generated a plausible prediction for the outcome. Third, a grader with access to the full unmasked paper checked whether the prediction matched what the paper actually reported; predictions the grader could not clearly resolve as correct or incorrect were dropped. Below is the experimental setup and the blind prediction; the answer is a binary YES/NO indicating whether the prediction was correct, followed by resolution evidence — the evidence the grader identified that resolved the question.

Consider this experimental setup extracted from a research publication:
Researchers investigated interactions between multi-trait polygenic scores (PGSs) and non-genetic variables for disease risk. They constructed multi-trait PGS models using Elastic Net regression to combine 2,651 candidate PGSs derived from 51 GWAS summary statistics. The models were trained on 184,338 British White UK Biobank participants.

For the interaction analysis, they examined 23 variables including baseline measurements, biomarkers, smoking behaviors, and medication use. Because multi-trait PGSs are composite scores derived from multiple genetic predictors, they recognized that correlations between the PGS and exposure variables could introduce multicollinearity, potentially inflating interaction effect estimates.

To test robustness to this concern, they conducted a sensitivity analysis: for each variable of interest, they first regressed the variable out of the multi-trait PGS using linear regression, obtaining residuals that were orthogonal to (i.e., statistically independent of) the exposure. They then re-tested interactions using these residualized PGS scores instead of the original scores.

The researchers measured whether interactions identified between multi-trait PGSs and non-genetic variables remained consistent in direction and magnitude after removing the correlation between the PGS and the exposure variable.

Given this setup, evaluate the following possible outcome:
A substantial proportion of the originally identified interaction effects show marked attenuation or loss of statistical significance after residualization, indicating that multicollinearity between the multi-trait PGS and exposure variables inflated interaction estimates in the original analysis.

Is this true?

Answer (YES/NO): NO